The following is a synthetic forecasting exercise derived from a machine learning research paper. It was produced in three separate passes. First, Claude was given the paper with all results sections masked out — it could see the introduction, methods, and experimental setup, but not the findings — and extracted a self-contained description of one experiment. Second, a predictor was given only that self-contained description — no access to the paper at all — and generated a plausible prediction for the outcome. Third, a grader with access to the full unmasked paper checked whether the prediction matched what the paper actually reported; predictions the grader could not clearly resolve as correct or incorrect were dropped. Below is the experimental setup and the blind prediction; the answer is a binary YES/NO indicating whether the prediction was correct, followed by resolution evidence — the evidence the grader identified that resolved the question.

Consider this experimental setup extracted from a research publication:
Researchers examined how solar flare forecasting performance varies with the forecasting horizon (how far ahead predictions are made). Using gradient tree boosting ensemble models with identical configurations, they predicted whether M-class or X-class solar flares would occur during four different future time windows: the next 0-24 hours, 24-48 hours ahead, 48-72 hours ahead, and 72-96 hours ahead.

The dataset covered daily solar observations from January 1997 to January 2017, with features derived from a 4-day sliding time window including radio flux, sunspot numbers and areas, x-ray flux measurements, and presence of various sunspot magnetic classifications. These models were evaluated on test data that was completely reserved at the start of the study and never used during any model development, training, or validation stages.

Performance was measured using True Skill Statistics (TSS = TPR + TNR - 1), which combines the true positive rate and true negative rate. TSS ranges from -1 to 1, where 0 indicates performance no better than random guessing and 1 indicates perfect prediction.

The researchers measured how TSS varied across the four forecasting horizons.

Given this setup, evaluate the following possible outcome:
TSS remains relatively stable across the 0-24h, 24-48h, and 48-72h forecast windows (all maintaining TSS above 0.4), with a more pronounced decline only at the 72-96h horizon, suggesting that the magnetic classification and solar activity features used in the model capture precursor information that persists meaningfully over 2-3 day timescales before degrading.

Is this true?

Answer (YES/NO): NO